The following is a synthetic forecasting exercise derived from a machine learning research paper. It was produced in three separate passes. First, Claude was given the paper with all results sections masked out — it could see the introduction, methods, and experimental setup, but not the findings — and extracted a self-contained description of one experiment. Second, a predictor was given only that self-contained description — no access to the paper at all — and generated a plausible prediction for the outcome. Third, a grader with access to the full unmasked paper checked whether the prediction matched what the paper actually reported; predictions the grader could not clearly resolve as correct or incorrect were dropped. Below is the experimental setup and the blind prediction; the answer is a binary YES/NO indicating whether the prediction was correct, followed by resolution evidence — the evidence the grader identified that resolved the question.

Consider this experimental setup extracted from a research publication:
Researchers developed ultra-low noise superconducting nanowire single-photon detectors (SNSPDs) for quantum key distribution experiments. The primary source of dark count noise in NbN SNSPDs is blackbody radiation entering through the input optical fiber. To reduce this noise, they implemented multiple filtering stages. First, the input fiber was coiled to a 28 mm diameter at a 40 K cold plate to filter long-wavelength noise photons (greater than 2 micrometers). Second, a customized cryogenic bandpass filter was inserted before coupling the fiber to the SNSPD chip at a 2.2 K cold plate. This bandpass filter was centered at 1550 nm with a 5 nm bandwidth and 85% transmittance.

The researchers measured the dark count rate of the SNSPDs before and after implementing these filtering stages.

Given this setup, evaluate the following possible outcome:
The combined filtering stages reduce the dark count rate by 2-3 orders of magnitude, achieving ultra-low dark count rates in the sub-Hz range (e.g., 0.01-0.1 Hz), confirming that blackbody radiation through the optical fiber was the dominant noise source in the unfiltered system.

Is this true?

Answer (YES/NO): YES